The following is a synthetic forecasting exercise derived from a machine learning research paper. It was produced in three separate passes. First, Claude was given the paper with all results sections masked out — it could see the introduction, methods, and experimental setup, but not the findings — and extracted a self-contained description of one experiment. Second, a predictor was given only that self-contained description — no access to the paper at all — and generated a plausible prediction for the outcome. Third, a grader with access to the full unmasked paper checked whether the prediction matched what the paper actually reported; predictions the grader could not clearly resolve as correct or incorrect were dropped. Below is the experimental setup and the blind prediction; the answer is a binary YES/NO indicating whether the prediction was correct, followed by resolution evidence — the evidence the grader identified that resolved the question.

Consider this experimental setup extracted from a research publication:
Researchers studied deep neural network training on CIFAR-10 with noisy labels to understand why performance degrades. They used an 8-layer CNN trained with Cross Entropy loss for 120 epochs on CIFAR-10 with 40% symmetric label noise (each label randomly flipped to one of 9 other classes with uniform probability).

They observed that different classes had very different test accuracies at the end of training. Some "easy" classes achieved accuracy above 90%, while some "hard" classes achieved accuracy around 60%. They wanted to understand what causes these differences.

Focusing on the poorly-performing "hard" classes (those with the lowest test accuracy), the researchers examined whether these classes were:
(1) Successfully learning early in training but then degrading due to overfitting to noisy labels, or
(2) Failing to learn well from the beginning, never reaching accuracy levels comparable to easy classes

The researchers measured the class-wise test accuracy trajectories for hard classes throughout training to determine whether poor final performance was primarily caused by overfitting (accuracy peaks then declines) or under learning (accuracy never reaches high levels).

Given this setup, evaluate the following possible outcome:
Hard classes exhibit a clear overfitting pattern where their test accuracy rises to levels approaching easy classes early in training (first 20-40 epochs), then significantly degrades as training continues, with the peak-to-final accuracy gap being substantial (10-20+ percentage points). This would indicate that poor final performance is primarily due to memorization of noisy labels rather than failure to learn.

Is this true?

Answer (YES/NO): NO